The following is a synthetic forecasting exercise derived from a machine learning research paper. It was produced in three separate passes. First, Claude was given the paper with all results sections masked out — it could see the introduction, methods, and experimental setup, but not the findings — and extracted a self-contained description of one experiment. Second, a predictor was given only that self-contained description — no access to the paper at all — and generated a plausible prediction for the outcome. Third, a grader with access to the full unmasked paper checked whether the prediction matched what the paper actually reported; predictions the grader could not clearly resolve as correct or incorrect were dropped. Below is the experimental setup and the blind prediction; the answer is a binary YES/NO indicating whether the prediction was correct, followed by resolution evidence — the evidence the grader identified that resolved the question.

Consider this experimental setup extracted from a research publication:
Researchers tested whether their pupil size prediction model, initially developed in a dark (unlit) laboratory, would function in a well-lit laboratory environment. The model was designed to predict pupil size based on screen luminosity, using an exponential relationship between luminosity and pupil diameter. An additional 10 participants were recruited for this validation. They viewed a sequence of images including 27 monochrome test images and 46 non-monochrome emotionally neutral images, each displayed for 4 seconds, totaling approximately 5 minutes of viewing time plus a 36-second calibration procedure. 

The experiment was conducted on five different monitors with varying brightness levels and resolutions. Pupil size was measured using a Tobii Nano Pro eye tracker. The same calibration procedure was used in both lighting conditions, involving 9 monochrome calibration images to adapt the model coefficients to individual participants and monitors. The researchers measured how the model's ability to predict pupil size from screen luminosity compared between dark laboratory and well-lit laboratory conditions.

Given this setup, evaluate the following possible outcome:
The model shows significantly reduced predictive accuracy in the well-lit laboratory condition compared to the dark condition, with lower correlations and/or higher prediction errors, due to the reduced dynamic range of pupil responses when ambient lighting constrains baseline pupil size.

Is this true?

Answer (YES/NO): NO